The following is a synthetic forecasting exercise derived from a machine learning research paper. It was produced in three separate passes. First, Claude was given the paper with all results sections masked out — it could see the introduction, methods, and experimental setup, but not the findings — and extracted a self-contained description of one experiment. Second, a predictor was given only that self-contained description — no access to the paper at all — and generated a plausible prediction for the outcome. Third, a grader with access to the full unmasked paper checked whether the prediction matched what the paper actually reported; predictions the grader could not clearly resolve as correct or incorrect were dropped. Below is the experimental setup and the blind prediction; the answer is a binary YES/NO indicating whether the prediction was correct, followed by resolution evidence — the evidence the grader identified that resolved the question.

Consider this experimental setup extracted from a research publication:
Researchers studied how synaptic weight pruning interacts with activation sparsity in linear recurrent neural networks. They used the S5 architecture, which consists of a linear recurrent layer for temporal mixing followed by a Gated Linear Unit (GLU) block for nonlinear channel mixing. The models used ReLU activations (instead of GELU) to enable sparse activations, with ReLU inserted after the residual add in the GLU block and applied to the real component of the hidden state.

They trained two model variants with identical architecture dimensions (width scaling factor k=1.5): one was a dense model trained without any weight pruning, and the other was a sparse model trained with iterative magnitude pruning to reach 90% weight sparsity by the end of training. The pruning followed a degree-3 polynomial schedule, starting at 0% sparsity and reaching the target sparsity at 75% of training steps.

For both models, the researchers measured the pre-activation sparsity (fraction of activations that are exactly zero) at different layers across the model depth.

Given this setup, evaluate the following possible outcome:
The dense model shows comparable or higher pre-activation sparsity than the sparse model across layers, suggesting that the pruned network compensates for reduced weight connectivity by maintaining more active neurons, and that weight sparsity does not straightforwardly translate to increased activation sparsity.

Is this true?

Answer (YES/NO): YES